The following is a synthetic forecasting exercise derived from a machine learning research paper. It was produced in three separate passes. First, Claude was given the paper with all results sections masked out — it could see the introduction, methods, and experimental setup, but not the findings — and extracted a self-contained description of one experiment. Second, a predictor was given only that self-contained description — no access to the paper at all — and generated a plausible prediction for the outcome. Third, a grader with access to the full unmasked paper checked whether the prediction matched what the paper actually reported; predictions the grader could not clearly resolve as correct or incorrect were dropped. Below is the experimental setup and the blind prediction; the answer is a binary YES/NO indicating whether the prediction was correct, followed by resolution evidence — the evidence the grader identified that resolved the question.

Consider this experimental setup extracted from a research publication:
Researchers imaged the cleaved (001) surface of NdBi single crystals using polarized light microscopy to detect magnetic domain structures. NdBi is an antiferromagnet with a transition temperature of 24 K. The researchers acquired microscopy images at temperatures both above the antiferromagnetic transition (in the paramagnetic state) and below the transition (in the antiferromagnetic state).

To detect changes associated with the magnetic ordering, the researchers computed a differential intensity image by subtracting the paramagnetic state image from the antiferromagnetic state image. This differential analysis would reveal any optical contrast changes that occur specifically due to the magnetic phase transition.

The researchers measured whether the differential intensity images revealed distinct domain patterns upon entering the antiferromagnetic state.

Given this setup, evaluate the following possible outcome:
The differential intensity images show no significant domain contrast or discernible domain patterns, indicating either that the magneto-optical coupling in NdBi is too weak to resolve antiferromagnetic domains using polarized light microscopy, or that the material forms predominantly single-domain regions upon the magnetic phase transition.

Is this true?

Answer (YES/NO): NO